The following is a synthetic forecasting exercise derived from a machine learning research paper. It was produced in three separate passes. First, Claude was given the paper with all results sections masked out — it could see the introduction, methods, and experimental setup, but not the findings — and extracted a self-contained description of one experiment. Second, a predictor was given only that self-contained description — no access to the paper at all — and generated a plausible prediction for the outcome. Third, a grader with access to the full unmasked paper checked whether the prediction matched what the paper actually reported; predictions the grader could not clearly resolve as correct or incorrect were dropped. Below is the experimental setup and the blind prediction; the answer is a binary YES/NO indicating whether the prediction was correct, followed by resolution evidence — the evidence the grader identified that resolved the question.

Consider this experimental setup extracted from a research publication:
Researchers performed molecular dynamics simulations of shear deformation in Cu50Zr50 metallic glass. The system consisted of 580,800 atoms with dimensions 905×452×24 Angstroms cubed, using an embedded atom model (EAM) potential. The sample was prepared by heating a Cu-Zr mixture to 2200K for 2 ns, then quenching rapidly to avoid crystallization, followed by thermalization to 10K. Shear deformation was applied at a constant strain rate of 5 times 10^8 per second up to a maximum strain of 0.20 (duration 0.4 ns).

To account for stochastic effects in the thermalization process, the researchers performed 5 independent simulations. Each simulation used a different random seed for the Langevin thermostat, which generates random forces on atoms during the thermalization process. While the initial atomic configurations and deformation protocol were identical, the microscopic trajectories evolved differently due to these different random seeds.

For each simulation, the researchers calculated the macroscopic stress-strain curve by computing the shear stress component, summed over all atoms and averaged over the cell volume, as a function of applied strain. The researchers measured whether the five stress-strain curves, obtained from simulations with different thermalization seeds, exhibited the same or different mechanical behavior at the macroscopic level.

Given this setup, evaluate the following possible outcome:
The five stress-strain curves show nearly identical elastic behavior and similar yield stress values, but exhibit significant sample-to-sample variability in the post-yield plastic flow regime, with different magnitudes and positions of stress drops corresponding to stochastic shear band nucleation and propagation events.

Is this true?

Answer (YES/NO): NO